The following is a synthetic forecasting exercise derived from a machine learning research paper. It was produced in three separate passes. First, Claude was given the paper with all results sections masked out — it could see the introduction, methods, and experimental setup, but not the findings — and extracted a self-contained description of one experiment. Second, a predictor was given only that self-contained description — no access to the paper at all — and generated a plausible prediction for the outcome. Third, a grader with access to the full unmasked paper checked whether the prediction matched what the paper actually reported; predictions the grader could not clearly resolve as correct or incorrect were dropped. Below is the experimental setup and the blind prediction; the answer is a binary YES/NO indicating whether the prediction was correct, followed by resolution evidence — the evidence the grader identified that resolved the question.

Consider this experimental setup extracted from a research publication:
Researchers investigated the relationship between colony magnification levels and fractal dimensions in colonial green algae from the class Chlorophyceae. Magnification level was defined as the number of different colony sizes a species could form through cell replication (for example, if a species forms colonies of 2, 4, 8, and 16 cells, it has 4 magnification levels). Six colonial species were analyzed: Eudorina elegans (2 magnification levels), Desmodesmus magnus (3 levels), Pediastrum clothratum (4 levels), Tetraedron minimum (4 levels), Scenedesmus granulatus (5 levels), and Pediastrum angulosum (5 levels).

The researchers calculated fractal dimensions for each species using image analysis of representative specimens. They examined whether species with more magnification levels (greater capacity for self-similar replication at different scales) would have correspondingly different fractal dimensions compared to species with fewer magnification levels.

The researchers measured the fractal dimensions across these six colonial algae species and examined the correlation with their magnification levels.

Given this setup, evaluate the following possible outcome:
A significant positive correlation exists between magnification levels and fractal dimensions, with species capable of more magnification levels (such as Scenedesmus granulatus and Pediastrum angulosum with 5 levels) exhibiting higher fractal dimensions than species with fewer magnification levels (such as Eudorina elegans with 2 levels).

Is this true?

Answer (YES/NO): NO